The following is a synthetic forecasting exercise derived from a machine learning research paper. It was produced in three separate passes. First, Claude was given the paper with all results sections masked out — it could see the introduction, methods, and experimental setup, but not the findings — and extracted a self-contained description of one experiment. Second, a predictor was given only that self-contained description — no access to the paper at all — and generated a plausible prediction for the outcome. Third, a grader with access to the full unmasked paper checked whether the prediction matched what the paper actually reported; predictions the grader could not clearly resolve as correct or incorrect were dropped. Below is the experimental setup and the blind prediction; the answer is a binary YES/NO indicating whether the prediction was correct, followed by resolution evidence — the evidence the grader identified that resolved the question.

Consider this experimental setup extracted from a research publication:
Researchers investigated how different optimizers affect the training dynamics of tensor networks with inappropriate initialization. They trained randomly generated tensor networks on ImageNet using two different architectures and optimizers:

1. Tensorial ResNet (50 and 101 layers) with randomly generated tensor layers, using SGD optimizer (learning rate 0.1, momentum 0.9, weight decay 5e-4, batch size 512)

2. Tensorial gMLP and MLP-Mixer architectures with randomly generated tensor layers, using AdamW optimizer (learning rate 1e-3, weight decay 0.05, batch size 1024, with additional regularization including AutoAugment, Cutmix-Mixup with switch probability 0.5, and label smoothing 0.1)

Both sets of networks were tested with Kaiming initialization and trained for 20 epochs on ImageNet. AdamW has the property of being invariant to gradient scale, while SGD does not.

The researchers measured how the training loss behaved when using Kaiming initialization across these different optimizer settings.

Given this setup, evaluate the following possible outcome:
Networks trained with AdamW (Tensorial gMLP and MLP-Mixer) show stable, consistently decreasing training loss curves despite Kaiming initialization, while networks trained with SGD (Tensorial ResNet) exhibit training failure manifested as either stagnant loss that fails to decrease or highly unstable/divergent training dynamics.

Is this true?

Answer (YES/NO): NO